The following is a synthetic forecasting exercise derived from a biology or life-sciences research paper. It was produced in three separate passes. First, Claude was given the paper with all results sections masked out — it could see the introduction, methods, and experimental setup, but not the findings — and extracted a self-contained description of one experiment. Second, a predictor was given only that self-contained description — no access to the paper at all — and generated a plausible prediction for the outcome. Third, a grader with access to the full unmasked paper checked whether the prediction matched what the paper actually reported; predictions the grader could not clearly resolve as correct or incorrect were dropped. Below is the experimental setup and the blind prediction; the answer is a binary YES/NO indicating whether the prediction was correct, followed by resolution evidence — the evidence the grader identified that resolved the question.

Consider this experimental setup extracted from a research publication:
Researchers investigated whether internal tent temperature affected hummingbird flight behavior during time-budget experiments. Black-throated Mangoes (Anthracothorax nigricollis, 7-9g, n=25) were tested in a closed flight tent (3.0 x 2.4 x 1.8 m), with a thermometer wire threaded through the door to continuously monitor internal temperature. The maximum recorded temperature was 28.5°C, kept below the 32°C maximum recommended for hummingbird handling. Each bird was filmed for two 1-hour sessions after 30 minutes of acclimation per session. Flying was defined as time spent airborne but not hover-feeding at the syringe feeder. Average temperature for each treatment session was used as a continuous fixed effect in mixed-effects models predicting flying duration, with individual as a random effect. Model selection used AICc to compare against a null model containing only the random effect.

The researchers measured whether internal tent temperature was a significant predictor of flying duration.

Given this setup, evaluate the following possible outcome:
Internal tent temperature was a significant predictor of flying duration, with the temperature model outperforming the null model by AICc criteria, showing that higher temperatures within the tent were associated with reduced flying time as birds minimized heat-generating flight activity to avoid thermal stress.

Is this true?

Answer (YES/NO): NO